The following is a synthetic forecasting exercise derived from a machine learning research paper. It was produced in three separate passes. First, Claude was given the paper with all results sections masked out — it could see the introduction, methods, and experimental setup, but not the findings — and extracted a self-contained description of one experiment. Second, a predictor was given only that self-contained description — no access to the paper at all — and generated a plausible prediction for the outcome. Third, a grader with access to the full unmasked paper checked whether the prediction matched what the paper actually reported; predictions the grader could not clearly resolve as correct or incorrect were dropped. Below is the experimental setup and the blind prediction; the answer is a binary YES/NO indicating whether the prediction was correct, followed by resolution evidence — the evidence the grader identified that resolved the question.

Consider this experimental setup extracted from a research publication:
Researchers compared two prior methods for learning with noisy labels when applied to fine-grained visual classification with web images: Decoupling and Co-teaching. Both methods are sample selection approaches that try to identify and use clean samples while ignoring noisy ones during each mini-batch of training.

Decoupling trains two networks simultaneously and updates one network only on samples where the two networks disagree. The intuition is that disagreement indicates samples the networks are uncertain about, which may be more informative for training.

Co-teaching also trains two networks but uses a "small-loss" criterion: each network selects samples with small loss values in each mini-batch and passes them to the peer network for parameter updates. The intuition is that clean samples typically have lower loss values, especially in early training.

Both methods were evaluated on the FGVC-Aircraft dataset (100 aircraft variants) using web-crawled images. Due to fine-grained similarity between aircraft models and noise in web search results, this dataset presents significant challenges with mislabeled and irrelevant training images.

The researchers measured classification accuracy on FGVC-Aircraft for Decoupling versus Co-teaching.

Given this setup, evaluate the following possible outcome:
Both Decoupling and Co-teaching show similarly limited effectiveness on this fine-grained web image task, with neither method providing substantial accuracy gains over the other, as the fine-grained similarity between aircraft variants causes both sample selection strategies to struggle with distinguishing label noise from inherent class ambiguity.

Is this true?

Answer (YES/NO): NO